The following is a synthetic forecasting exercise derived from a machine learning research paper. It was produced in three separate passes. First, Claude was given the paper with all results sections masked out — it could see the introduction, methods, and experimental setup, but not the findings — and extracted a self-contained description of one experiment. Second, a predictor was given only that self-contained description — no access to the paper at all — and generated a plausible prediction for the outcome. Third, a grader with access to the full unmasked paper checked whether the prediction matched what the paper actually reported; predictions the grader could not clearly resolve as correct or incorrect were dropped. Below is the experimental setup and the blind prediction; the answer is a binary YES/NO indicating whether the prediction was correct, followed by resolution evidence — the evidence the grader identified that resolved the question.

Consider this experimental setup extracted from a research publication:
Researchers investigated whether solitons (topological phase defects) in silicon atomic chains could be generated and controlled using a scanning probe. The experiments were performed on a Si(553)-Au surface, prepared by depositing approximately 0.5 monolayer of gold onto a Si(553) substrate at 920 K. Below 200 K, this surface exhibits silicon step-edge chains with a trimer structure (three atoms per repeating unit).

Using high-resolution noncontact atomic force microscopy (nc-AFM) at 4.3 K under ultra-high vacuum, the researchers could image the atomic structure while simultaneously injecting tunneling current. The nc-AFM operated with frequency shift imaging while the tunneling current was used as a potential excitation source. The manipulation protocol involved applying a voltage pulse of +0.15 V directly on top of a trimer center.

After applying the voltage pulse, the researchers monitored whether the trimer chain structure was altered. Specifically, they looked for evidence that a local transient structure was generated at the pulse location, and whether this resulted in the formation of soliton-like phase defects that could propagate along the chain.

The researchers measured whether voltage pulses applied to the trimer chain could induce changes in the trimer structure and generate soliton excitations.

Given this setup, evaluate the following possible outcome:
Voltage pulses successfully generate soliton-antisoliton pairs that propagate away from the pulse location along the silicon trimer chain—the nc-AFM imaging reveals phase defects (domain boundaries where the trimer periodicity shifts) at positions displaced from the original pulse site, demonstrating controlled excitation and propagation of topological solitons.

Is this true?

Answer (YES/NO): YES